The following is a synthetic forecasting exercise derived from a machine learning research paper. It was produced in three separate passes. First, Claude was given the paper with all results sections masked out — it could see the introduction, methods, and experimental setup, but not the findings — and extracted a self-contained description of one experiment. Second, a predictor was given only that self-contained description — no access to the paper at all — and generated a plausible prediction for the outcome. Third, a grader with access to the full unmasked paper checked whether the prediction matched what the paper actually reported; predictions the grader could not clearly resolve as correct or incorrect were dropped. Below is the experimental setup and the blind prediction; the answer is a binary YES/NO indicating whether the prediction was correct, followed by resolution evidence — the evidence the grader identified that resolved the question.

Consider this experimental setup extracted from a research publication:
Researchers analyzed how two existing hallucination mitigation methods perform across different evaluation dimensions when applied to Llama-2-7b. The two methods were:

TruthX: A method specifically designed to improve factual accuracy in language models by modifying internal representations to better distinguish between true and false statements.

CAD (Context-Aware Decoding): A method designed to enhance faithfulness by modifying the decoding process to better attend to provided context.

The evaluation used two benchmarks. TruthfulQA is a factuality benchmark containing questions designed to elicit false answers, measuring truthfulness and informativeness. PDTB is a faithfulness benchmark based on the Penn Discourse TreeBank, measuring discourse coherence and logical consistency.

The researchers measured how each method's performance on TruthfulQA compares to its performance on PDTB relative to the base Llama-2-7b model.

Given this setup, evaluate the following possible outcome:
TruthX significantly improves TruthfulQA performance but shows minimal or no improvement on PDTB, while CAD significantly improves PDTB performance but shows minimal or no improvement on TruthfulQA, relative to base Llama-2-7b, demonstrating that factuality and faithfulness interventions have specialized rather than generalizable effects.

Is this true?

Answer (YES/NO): NO